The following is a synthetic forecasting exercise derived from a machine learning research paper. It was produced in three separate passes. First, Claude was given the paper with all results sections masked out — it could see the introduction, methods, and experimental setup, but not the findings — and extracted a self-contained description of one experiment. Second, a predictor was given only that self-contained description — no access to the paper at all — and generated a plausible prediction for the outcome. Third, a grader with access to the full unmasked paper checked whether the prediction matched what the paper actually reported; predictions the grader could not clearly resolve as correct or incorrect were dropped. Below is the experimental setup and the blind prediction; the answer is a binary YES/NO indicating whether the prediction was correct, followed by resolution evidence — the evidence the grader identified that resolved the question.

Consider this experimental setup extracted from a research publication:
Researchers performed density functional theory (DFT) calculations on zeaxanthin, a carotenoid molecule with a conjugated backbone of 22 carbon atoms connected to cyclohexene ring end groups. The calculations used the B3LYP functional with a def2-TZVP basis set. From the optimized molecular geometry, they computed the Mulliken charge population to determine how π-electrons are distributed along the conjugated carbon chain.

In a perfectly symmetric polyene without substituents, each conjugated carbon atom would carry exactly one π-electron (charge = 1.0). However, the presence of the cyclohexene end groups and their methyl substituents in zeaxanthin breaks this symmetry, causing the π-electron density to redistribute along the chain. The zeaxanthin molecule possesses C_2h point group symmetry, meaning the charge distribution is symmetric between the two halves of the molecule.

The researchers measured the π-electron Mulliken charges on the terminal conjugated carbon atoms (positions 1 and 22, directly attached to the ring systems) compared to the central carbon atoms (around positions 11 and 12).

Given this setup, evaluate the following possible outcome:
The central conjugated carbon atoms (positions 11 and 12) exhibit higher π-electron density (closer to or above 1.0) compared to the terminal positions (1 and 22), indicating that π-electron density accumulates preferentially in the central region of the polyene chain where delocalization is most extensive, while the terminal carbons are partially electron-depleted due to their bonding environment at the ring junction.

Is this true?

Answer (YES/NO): NO